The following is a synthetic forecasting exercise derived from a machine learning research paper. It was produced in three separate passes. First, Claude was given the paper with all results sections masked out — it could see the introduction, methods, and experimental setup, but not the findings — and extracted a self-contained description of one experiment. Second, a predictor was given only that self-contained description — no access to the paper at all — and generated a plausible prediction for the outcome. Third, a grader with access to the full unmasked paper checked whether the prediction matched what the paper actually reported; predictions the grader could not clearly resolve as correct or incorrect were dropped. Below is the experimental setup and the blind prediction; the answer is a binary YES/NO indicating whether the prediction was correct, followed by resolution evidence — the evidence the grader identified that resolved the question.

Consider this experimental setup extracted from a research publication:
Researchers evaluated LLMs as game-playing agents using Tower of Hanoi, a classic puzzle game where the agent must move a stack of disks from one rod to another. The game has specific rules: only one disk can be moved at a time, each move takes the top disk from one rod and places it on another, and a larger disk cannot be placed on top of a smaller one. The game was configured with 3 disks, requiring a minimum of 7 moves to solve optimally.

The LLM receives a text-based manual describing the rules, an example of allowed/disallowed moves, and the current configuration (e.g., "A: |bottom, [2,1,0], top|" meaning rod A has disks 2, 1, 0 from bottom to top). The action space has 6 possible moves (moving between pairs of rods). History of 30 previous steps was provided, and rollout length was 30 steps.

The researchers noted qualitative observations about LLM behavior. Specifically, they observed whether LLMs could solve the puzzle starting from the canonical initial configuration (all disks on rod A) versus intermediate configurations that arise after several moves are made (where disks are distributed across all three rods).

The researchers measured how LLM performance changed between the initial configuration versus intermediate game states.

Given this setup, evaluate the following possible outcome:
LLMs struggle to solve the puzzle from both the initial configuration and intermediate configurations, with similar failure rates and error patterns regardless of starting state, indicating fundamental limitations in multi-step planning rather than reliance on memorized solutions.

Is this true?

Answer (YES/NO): NO